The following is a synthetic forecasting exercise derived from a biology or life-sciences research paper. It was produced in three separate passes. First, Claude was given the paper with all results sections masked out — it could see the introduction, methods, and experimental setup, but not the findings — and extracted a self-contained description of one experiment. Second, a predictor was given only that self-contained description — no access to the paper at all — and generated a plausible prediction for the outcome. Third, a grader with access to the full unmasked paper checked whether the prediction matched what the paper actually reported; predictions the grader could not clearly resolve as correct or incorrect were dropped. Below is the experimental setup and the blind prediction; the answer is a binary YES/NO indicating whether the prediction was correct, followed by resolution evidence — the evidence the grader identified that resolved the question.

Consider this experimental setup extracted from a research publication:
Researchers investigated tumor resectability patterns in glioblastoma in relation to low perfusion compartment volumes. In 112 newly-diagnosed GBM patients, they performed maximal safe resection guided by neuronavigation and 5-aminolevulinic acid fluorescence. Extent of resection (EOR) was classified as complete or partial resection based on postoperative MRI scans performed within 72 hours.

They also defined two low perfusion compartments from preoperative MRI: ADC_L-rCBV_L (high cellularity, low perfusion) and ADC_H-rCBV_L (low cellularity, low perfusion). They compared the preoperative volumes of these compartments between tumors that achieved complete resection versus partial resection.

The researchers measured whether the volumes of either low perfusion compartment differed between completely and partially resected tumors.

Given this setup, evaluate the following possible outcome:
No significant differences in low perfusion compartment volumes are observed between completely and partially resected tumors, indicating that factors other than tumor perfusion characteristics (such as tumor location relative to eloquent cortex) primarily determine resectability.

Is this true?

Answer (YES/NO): NO